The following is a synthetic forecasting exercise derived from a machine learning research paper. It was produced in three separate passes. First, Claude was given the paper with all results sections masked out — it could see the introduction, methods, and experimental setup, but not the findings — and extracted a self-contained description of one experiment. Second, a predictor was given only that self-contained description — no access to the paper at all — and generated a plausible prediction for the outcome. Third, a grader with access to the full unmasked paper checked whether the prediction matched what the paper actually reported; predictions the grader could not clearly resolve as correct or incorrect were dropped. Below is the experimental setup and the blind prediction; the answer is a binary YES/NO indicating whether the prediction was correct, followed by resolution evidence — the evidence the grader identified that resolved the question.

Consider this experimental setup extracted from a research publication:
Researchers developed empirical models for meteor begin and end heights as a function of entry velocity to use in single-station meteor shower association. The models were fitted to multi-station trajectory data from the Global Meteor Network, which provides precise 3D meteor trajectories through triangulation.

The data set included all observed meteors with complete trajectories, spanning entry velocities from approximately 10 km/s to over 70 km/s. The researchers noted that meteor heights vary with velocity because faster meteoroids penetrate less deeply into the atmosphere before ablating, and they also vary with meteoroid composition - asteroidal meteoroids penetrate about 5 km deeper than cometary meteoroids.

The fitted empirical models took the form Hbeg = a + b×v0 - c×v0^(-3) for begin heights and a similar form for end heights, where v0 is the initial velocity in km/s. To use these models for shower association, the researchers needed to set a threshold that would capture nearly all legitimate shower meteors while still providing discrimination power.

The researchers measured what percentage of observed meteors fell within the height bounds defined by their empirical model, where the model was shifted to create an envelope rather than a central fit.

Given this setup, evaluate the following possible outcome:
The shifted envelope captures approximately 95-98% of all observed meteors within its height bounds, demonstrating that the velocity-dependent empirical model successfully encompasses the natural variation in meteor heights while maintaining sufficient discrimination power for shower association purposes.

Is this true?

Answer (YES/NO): NO